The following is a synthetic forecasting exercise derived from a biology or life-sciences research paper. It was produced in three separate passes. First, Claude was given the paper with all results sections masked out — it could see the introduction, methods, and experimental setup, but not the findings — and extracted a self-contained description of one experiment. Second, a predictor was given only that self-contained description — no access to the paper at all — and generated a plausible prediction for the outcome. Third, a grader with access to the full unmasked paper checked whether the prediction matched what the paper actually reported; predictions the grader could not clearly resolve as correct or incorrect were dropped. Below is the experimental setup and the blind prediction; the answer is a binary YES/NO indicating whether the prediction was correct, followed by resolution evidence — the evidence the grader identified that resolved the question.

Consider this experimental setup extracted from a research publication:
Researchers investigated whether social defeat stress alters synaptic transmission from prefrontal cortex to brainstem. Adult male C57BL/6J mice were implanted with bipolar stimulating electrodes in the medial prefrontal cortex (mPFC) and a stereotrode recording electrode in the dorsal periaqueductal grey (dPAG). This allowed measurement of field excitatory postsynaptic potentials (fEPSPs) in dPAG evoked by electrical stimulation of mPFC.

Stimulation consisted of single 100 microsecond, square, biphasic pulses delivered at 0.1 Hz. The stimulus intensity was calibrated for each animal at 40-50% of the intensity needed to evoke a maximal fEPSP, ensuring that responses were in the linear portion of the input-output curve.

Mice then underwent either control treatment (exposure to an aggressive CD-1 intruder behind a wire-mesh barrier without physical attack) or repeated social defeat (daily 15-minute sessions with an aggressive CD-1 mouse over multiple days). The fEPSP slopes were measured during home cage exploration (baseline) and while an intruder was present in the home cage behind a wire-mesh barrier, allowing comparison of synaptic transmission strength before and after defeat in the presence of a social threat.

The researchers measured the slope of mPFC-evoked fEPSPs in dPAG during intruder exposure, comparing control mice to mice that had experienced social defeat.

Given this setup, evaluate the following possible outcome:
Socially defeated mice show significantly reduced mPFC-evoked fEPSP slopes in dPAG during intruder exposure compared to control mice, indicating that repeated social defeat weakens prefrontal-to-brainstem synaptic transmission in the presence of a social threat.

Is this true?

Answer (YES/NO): NO